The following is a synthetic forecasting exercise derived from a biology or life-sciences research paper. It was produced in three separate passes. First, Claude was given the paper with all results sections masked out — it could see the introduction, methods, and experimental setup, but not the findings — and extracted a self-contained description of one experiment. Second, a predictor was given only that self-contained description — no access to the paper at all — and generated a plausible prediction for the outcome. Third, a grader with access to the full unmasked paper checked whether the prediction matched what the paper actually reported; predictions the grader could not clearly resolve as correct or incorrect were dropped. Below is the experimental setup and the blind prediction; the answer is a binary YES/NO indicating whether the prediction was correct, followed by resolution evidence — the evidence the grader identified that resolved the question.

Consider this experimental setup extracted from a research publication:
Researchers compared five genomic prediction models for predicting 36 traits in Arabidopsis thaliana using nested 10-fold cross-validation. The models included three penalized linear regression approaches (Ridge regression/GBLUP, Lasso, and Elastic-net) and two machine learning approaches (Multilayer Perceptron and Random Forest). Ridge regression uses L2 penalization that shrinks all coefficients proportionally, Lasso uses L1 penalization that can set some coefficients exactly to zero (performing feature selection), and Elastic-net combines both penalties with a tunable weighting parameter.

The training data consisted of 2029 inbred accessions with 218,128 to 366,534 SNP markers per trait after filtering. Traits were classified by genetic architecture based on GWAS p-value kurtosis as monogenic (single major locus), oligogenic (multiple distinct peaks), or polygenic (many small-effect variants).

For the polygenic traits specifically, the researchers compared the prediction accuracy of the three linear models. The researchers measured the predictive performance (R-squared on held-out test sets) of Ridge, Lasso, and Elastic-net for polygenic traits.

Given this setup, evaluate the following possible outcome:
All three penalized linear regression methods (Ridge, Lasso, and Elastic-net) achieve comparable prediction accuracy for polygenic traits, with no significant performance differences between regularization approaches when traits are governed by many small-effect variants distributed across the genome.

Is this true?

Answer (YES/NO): NO